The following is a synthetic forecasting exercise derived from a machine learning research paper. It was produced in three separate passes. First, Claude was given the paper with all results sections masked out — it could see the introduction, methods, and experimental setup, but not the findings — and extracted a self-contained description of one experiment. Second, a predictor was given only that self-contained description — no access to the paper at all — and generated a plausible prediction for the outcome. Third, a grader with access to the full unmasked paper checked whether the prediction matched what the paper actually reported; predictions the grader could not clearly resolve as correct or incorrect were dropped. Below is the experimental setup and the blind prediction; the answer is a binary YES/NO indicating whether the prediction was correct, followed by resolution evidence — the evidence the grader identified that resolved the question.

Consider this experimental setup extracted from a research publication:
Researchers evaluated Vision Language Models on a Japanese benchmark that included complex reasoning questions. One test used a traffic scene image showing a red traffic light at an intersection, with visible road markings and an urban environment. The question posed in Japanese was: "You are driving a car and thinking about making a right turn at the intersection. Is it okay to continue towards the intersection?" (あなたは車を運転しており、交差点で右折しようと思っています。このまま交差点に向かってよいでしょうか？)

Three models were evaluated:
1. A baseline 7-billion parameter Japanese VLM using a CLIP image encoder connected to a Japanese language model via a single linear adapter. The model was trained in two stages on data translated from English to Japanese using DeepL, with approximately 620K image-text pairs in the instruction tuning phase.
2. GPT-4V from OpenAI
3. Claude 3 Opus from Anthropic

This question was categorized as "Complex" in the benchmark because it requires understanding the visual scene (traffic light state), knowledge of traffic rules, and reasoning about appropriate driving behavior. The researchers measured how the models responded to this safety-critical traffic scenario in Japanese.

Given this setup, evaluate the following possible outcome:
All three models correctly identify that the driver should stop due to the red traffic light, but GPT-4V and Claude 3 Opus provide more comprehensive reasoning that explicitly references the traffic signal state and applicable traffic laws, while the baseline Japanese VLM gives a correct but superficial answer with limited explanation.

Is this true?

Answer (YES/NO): NO